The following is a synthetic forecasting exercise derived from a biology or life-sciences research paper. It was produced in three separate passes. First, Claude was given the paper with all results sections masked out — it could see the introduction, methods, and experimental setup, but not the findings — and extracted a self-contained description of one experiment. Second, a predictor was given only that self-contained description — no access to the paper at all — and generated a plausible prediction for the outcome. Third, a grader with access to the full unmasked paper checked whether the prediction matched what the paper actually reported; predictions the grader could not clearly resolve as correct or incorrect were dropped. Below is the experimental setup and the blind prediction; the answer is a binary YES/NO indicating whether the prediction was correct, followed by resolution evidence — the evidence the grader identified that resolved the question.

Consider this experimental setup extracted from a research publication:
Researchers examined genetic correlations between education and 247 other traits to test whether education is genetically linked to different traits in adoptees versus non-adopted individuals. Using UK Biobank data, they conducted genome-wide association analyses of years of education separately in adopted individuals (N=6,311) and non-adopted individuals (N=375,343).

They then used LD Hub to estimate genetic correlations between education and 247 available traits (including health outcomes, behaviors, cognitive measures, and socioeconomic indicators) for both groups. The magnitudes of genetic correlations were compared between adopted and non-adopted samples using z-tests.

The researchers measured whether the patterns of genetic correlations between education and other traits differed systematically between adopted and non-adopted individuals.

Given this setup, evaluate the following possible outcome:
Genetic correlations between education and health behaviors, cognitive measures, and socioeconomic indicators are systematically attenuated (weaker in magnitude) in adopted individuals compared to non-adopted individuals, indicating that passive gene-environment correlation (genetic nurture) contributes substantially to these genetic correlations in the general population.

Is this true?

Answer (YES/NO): NO